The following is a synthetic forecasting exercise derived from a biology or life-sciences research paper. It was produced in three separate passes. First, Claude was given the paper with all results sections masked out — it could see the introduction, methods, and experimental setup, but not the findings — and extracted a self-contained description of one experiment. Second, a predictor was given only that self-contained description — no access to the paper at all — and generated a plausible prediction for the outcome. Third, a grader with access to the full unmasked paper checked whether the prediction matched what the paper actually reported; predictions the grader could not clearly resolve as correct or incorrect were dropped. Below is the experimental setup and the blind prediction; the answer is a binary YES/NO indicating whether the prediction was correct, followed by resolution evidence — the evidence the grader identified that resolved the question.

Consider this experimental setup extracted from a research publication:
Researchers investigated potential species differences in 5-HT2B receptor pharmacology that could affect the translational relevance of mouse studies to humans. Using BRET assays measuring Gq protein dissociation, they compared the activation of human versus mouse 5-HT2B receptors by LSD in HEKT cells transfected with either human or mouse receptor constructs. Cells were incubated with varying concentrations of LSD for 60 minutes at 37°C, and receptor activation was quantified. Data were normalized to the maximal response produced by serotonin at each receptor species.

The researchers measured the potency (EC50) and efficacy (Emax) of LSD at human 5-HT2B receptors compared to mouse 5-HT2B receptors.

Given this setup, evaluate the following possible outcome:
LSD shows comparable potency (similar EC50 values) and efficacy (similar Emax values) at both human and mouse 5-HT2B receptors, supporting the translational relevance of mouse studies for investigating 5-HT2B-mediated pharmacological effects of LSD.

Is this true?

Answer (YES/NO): YES